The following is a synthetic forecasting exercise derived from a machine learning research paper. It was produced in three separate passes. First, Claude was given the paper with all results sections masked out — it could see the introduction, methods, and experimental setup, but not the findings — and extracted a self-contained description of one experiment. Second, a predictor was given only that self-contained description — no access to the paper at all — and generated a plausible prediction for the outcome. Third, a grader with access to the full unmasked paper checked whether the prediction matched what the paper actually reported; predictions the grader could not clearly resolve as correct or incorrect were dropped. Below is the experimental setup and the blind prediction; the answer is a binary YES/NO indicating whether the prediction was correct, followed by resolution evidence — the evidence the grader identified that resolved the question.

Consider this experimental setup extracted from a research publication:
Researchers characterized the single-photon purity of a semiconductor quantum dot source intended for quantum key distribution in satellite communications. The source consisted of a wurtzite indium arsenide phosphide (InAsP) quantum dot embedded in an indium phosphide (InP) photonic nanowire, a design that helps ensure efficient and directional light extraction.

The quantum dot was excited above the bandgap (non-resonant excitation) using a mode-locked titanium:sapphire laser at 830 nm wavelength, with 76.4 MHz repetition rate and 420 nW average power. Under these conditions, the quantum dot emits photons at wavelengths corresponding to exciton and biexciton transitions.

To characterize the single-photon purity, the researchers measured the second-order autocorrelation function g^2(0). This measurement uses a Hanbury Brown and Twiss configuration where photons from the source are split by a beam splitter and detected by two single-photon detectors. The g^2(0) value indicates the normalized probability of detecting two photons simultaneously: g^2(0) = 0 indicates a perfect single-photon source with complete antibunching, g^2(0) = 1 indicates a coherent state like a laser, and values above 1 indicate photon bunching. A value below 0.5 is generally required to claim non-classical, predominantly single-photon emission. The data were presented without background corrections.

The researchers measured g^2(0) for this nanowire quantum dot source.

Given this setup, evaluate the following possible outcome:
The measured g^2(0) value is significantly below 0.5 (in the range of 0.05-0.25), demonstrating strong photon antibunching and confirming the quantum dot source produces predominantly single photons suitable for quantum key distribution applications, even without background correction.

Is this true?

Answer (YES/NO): NO